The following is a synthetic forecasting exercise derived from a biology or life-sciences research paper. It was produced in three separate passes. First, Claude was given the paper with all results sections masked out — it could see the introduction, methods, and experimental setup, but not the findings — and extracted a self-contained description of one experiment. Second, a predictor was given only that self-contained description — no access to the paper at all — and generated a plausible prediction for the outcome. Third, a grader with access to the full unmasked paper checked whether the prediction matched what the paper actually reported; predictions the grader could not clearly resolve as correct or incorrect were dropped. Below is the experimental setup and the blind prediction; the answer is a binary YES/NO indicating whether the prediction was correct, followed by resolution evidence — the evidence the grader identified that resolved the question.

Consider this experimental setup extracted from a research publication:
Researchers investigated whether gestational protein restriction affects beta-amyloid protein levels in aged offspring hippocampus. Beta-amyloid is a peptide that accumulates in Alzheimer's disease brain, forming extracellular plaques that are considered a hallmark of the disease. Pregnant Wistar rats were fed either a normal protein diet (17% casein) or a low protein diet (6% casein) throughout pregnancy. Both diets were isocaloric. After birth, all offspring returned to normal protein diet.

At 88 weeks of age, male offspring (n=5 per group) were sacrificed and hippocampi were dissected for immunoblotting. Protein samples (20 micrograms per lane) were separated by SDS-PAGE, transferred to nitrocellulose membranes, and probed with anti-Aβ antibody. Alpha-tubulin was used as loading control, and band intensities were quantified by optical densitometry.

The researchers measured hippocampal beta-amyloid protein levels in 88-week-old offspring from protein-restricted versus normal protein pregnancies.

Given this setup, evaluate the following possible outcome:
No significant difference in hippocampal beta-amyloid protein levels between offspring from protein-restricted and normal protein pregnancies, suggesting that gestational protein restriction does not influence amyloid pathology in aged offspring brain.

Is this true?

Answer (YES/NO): NO